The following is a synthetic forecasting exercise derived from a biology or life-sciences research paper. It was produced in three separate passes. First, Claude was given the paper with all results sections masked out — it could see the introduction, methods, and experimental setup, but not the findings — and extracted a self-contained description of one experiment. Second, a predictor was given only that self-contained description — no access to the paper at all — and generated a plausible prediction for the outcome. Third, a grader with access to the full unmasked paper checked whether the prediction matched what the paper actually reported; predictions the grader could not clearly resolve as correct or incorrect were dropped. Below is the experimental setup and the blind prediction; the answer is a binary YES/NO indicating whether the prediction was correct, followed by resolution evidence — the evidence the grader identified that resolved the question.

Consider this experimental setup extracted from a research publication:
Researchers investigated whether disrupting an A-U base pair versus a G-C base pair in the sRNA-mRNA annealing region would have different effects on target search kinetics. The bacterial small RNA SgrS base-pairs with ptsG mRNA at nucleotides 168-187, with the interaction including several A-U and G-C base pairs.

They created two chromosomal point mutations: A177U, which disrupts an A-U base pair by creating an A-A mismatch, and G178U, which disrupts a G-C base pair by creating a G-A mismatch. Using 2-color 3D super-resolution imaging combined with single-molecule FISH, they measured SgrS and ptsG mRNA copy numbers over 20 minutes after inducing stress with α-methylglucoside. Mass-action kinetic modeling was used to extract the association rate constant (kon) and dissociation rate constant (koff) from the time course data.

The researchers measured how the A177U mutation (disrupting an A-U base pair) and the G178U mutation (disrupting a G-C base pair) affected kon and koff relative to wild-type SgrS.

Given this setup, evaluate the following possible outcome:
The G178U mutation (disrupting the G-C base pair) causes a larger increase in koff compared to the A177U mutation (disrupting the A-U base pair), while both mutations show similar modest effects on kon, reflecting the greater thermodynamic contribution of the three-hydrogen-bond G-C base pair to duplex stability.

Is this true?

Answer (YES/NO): NO